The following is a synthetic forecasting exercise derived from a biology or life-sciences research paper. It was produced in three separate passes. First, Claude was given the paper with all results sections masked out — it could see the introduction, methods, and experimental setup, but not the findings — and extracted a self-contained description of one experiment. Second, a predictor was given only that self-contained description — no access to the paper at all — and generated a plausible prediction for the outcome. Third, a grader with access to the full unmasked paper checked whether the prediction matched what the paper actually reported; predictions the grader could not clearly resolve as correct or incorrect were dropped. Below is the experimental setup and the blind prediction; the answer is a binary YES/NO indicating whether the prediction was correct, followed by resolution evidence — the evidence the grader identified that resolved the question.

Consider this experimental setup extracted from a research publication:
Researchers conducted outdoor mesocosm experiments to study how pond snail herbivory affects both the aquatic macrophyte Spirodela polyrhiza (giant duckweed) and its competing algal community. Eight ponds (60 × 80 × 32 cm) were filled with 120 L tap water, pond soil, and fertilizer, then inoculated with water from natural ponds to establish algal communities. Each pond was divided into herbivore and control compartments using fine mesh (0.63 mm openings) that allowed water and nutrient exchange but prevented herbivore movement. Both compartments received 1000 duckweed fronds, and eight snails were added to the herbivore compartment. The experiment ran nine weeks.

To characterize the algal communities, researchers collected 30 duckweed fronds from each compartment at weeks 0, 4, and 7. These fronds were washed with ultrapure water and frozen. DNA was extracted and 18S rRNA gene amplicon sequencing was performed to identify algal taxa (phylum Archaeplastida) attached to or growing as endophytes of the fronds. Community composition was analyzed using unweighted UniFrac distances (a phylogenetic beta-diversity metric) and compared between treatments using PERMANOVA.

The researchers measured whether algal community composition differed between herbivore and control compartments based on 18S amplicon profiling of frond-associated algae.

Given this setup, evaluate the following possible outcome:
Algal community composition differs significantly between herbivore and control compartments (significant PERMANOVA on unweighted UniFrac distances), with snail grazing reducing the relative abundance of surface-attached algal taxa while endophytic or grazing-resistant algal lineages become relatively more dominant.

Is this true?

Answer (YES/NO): NO